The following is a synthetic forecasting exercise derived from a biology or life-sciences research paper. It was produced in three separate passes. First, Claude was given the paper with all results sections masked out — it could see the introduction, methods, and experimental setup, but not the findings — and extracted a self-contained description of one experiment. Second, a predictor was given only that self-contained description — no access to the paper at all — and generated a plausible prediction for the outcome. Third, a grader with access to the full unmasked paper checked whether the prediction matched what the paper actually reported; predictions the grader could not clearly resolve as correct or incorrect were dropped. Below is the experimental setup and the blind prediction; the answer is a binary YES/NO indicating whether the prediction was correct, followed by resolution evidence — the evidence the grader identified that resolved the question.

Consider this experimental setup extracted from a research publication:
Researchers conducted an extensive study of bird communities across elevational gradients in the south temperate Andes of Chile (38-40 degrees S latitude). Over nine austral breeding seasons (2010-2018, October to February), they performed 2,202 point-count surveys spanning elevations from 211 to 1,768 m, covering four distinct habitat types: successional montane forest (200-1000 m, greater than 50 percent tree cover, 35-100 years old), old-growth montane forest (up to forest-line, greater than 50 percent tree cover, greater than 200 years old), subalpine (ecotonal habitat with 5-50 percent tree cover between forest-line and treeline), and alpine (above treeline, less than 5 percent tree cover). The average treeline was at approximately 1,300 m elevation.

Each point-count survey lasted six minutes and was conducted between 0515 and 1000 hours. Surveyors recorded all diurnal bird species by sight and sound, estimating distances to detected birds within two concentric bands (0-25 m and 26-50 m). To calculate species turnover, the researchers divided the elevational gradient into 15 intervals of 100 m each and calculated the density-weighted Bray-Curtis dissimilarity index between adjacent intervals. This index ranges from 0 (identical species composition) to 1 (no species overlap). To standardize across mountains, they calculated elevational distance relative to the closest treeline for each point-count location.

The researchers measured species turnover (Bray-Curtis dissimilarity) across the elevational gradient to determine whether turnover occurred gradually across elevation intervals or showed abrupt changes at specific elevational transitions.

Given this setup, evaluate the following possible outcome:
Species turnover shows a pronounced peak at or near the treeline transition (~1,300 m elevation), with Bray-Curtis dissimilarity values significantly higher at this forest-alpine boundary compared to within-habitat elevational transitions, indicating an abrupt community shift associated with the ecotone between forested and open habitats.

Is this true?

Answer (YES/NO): YES